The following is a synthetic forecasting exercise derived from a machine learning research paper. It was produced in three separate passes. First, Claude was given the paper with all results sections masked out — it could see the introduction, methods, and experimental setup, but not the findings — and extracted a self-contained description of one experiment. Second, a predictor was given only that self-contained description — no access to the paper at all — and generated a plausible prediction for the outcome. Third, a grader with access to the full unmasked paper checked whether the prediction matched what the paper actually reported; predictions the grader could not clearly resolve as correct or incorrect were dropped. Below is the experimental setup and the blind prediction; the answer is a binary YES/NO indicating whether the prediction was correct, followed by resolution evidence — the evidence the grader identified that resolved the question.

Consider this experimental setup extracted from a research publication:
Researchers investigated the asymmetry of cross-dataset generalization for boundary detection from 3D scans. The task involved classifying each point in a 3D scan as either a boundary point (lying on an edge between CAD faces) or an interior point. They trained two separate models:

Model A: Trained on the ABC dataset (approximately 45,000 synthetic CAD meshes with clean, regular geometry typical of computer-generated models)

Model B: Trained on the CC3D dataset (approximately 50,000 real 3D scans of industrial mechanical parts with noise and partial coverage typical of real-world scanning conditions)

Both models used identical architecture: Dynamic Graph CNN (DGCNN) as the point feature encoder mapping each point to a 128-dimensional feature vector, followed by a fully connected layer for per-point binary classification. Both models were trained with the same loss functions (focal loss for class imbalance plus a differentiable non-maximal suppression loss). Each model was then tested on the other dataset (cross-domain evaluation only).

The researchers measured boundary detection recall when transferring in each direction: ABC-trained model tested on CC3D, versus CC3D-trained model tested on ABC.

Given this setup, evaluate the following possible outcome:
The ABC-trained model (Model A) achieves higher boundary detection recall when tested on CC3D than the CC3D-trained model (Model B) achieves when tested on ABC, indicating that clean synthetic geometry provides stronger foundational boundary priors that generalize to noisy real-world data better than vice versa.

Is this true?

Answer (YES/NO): YES